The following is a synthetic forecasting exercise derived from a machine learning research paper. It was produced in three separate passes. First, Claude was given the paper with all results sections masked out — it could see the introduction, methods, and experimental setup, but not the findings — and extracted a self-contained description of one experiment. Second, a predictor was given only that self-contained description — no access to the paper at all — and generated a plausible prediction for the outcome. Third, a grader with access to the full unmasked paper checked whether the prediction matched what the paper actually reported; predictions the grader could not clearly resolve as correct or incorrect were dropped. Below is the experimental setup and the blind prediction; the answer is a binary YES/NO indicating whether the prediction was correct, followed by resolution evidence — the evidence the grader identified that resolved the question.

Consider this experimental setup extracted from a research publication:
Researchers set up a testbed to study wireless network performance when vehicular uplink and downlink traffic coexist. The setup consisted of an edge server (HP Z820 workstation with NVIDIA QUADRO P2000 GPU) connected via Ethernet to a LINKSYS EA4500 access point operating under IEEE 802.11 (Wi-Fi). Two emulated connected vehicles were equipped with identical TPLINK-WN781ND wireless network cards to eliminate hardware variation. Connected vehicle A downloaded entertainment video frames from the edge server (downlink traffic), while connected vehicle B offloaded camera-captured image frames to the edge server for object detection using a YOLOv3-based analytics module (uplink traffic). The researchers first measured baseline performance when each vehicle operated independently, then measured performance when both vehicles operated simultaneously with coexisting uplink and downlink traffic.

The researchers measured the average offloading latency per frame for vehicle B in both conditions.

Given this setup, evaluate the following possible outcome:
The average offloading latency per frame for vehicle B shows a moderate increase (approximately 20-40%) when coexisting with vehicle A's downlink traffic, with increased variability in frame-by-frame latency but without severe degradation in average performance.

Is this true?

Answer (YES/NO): NO